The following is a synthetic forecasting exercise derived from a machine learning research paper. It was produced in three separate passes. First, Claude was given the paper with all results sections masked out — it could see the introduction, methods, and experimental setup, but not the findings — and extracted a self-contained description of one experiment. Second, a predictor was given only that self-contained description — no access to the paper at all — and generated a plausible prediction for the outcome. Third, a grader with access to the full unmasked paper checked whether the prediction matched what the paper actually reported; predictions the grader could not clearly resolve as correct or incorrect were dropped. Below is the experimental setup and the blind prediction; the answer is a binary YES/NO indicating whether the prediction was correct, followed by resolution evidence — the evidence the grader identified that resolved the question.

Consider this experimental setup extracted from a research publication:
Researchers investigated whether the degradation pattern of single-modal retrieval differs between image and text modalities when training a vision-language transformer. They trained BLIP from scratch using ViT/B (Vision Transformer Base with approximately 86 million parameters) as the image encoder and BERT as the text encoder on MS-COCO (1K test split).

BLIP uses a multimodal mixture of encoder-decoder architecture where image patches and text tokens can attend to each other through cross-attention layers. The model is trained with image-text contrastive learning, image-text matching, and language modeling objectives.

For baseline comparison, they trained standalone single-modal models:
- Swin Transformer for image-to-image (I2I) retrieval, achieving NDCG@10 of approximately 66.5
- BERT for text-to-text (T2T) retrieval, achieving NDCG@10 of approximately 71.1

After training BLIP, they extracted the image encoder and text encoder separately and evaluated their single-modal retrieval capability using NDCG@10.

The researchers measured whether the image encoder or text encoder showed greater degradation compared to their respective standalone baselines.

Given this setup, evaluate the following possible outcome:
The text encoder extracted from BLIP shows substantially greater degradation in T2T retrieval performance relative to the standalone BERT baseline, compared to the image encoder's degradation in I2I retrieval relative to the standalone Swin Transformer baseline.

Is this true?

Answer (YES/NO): YES